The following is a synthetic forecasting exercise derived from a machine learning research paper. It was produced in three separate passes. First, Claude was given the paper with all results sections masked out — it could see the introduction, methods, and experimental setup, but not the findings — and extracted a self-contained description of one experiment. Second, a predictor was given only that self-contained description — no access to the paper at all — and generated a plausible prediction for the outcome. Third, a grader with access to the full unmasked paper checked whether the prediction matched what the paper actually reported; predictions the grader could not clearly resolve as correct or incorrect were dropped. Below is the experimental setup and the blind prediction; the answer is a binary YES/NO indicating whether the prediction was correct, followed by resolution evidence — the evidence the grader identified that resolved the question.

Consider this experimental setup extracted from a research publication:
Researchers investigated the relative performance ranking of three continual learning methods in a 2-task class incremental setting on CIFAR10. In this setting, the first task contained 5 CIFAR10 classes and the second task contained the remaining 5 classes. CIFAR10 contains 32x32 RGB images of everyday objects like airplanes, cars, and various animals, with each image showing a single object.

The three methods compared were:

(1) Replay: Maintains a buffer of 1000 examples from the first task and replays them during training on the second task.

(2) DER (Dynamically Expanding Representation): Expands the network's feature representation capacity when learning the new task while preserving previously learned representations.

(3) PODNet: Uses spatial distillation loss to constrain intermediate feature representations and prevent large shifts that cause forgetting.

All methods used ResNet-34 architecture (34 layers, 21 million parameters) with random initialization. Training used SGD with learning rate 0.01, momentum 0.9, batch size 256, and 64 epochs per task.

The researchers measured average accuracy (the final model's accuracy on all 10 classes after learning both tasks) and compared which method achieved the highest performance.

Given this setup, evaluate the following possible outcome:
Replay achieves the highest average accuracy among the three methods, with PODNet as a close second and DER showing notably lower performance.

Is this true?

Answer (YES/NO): NO